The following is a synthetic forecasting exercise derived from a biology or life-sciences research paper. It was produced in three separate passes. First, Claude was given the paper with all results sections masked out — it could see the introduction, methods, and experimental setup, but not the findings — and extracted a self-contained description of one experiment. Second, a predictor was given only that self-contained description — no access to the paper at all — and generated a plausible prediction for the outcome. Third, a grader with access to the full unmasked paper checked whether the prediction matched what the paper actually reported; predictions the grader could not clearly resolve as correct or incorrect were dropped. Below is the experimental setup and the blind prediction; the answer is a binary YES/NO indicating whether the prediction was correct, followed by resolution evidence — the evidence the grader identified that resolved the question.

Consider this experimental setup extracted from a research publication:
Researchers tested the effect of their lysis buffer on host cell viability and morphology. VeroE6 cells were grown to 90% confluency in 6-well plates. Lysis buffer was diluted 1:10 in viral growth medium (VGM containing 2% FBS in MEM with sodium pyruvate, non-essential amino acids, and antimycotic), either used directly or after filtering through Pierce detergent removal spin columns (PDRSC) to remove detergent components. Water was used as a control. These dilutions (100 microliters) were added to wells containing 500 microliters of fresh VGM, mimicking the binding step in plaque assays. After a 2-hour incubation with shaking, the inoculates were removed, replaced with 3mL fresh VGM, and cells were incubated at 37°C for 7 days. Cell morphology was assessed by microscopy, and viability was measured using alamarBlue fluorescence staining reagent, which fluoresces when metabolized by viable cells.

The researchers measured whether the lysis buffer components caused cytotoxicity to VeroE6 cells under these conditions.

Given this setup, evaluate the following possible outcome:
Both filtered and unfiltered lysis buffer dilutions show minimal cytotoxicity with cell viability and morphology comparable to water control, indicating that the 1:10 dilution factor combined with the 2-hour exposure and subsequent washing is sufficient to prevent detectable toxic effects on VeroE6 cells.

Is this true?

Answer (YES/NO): NO